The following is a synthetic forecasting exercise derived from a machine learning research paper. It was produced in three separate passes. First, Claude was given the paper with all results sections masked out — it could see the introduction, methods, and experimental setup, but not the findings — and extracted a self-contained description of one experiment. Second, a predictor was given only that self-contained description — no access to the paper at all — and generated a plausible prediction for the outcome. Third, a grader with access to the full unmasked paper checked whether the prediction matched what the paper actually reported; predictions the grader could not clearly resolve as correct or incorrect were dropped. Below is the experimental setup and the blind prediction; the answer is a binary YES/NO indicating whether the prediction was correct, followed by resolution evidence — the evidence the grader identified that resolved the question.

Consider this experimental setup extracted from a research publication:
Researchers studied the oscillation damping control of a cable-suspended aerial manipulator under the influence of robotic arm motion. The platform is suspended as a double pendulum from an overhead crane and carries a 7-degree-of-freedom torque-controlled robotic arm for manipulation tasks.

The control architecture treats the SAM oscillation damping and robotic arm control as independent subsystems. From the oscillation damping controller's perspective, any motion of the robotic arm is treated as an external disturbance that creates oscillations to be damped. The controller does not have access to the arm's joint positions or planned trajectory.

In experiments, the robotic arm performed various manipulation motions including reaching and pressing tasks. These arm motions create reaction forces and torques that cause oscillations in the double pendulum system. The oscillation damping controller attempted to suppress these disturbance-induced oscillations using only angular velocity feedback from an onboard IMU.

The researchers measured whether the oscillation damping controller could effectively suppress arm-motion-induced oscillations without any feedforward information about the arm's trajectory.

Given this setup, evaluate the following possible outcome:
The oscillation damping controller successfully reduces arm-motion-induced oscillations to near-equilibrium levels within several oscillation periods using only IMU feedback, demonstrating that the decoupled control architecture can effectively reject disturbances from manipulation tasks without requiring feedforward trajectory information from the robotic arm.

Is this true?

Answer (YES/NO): YES